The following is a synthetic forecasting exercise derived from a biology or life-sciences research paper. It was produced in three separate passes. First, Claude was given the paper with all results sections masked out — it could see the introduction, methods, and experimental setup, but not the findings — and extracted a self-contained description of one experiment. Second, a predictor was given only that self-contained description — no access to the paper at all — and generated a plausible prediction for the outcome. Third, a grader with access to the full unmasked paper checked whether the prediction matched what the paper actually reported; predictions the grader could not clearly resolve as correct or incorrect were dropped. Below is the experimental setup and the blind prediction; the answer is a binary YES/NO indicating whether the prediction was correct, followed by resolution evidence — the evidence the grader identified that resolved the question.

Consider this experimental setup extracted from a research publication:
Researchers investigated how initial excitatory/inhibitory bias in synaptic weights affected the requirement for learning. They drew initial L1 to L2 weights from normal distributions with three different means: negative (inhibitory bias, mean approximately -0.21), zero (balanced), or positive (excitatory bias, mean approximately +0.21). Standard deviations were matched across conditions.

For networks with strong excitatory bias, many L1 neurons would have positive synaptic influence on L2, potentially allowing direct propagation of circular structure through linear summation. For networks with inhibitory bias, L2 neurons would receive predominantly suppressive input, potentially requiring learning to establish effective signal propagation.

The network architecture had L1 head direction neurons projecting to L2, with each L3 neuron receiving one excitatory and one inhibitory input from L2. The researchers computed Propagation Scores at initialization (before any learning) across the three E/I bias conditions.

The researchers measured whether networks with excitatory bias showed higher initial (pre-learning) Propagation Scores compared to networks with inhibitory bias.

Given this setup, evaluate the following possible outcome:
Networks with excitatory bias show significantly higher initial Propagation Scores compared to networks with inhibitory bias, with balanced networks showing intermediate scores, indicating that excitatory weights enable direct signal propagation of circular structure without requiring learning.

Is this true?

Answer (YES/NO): YES